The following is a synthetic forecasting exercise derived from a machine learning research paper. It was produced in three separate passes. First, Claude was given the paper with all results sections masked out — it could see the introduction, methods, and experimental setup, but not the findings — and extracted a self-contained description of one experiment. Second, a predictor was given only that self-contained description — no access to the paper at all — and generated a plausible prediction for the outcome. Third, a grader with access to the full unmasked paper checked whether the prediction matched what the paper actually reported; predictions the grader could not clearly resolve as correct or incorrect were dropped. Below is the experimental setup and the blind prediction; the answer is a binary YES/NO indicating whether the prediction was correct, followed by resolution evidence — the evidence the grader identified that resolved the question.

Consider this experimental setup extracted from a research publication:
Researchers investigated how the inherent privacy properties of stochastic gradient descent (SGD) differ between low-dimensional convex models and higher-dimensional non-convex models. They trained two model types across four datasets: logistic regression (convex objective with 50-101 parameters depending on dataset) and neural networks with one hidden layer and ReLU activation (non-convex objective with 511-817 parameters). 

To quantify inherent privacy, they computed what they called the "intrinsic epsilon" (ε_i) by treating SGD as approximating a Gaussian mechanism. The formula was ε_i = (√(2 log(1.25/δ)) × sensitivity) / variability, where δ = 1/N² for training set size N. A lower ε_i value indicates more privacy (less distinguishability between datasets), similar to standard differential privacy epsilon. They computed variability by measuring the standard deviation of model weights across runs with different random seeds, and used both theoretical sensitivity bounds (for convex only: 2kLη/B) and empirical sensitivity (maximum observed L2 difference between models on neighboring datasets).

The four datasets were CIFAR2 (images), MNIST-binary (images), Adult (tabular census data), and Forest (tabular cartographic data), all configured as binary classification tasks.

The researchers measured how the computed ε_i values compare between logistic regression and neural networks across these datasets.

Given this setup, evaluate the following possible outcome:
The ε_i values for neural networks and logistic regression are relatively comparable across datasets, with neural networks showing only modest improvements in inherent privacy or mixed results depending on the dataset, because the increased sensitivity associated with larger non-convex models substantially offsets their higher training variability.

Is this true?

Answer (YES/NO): NO